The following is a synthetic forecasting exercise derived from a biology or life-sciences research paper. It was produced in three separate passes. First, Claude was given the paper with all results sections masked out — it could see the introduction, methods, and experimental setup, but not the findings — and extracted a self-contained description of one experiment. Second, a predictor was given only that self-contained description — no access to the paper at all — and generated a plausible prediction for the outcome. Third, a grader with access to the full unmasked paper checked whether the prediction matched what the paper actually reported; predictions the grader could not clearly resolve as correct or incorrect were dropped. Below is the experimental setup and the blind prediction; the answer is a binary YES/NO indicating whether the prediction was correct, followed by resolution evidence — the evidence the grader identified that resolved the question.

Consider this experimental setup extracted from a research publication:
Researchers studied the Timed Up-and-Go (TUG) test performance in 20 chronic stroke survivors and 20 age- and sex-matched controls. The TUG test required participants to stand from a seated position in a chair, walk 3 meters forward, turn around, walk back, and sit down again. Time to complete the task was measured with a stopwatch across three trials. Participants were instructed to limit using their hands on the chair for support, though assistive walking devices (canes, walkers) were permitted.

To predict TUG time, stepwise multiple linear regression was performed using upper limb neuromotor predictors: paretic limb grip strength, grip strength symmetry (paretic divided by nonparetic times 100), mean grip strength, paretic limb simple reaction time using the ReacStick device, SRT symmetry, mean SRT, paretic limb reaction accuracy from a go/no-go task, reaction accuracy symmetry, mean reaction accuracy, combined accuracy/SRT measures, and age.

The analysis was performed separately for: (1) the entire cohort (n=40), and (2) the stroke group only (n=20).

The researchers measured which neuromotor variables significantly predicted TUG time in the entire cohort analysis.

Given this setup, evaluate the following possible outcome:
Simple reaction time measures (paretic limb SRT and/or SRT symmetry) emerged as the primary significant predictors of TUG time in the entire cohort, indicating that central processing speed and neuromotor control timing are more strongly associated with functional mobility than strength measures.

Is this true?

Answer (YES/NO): NO